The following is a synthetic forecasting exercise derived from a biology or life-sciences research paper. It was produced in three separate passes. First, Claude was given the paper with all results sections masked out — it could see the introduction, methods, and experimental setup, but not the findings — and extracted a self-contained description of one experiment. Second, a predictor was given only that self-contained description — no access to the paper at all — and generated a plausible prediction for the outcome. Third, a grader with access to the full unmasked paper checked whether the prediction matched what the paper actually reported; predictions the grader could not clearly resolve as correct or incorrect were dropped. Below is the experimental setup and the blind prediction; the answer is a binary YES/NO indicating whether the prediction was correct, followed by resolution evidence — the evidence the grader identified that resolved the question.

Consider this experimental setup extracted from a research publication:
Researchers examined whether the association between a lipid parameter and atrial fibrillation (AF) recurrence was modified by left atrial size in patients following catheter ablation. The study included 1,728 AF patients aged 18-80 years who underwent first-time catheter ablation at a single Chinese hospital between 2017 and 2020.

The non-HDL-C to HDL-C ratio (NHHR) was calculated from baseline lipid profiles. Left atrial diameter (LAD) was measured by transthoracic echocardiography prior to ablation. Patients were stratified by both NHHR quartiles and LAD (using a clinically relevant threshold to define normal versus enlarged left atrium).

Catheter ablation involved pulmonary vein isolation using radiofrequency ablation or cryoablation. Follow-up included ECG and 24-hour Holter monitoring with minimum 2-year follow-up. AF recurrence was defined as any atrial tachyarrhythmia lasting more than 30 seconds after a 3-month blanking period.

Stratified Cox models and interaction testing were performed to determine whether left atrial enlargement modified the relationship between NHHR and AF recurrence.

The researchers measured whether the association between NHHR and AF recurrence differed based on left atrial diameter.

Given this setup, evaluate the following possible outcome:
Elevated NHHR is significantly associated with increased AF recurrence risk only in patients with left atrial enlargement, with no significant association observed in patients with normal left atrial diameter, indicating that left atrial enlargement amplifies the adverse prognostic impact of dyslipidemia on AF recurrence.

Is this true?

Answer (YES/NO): NO